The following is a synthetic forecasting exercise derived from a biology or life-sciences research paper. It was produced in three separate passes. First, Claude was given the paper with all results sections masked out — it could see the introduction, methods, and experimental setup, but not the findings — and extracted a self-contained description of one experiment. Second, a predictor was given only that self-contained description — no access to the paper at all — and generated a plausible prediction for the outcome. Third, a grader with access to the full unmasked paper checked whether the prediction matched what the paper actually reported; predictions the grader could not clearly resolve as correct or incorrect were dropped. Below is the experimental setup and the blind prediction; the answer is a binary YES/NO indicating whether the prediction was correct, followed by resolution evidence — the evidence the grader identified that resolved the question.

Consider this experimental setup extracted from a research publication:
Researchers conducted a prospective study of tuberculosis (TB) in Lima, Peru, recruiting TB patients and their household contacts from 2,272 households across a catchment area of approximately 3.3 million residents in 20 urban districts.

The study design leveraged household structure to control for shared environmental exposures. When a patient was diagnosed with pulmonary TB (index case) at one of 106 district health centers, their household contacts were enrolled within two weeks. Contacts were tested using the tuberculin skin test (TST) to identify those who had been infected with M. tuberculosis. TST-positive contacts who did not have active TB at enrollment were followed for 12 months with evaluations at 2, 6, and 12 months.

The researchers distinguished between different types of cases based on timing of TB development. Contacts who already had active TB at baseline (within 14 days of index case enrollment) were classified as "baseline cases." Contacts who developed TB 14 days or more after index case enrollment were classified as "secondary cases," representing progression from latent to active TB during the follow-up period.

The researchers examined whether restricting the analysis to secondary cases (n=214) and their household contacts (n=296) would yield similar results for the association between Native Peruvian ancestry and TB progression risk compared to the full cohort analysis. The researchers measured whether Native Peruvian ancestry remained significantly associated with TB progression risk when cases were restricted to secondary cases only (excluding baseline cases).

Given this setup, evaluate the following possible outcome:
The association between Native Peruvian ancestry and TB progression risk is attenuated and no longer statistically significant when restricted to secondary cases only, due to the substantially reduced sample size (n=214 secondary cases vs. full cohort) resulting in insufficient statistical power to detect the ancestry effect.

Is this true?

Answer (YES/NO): NO